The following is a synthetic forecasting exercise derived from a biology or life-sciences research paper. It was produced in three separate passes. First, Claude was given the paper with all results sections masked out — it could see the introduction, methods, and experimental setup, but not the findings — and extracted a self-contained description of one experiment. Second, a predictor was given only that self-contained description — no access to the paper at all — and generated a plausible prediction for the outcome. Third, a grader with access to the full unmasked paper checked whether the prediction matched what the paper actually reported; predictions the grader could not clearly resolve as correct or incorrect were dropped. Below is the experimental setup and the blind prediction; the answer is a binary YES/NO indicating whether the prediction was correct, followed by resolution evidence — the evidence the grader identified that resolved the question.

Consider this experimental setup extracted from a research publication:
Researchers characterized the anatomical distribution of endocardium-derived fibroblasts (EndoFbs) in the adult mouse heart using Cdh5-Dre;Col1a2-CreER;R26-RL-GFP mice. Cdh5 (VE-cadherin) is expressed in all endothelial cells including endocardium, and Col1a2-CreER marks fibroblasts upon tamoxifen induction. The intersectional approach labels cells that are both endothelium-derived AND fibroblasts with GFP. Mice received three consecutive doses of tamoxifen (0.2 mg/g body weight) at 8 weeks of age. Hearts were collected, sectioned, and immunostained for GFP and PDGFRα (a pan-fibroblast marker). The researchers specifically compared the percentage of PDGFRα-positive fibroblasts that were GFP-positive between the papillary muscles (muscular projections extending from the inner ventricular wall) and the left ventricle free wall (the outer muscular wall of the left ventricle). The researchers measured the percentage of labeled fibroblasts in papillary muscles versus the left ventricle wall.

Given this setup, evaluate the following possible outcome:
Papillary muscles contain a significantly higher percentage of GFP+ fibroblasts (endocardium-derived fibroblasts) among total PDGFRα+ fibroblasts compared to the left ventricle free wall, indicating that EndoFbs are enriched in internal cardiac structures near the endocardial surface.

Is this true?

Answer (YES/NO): YES